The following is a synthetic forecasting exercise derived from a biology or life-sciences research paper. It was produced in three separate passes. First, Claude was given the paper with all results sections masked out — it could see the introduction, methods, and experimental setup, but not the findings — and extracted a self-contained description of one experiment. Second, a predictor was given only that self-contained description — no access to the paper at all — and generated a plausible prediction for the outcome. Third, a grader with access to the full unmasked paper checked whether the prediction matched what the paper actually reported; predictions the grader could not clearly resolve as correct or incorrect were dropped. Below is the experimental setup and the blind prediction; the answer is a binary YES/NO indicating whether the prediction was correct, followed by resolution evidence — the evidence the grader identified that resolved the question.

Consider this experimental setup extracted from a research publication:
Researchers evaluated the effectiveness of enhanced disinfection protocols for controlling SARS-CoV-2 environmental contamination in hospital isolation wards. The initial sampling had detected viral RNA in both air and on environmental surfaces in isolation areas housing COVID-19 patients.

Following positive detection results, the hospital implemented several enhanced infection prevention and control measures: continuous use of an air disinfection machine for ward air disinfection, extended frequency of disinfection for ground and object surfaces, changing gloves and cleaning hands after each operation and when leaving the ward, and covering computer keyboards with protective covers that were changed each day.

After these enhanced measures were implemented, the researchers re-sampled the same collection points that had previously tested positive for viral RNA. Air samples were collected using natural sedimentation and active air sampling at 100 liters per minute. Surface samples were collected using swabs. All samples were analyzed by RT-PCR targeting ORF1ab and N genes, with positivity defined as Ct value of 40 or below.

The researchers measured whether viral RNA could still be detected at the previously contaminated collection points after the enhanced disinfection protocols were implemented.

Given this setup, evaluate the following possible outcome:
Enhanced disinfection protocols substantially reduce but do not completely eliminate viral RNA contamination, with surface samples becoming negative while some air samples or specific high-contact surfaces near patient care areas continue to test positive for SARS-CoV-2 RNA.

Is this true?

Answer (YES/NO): NO